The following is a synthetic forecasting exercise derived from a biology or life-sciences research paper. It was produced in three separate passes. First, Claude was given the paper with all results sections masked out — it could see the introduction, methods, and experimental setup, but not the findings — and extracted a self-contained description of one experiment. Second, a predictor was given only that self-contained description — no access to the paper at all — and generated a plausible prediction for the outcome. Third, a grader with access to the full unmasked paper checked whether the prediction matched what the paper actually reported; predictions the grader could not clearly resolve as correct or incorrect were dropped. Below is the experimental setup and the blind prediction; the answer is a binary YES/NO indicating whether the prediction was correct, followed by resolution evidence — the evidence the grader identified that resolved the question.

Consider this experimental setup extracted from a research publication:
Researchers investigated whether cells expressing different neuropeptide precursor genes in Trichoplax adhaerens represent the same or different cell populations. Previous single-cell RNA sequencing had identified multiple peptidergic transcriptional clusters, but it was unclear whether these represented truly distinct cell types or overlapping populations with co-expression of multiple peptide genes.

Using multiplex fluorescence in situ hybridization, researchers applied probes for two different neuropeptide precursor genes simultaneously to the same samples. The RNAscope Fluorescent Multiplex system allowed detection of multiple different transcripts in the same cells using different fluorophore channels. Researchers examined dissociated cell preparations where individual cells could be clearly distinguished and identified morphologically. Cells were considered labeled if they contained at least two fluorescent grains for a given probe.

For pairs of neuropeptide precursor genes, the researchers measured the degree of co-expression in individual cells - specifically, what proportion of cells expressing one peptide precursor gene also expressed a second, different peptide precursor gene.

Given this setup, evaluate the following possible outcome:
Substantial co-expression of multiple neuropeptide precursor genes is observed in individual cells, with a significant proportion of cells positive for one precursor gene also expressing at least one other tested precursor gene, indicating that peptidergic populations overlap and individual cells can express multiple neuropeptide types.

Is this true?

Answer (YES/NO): NO